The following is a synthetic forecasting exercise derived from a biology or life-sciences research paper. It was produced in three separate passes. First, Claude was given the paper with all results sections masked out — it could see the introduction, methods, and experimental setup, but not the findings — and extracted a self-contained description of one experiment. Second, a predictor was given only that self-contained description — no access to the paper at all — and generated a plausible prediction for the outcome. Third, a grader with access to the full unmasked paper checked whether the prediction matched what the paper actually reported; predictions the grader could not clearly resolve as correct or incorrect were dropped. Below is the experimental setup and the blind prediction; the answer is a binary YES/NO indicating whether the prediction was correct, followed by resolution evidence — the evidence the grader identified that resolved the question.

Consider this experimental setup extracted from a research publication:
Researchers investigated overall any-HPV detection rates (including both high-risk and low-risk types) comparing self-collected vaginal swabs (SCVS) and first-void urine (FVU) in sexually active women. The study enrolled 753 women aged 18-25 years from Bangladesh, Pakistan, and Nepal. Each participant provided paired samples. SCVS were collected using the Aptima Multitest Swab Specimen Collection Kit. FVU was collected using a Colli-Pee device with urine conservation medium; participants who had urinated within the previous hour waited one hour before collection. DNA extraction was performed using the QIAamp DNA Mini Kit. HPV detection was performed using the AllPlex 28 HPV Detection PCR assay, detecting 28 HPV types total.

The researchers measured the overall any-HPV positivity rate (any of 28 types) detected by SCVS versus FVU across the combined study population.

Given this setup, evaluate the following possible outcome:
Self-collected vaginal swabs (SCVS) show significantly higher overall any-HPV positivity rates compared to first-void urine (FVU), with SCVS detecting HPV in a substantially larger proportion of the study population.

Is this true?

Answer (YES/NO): NO